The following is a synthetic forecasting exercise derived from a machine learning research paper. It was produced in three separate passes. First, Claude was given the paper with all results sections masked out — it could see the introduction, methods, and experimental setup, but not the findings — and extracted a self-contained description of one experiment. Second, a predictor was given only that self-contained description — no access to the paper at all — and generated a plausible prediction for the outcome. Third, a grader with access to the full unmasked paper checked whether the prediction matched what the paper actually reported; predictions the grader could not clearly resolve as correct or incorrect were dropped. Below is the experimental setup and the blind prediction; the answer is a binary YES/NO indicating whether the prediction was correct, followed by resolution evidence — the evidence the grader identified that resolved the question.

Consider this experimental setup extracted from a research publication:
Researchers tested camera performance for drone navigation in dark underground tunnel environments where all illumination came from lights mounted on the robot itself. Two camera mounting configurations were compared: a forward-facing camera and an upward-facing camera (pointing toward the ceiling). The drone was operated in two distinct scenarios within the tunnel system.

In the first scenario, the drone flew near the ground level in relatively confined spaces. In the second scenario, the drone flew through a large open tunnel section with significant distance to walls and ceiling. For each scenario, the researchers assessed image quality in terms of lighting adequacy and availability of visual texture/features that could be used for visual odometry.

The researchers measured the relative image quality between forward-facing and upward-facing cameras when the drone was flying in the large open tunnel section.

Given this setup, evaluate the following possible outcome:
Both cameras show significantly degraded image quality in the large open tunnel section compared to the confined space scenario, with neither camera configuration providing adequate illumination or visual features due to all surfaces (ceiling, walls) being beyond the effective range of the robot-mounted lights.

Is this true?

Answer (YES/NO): NO